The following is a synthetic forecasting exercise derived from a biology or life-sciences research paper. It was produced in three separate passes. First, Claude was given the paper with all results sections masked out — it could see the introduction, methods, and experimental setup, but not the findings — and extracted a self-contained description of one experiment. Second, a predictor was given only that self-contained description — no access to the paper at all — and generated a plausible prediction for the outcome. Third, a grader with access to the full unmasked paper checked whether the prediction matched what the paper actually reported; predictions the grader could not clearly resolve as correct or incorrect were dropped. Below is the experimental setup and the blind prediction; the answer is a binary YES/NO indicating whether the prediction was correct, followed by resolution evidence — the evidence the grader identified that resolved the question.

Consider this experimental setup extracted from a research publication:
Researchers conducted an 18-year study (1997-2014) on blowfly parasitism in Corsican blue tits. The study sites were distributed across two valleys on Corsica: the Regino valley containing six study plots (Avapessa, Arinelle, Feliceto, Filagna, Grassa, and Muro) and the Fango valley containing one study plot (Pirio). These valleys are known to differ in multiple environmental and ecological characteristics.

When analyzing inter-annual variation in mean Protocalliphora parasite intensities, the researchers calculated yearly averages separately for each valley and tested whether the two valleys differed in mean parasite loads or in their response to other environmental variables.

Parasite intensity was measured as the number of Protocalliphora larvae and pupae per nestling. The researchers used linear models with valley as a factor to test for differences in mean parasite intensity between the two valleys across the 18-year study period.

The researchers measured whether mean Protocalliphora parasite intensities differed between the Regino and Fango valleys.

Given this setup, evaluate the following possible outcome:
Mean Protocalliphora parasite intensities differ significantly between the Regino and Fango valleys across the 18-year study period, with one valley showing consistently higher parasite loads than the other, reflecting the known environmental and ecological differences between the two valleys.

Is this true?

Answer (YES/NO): NO